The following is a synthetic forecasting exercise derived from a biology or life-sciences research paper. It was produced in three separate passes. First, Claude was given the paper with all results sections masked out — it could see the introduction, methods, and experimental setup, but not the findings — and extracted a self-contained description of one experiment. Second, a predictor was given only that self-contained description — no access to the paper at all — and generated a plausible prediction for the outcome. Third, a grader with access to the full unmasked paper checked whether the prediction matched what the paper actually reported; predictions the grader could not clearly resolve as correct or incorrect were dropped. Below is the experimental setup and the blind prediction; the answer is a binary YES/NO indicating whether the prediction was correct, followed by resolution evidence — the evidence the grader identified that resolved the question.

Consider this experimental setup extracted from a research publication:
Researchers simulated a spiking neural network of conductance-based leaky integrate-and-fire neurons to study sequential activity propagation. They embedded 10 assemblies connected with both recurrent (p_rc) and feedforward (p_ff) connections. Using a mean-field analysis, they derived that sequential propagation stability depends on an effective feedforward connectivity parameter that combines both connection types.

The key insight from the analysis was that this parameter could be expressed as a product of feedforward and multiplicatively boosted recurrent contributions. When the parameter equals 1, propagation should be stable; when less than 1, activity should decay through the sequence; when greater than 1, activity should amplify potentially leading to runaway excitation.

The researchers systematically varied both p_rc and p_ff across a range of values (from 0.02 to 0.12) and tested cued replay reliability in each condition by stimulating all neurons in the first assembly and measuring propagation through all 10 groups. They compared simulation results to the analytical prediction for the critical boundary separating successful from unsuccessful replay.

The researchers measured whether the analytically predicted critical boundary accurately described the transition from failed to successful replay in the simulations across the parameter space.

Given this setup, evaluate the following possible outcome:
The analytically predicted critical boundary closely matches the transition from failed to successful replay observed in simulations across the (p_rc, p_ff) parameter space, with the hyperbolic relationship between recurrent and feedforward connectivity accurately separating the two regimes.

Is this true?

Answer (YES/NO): NO